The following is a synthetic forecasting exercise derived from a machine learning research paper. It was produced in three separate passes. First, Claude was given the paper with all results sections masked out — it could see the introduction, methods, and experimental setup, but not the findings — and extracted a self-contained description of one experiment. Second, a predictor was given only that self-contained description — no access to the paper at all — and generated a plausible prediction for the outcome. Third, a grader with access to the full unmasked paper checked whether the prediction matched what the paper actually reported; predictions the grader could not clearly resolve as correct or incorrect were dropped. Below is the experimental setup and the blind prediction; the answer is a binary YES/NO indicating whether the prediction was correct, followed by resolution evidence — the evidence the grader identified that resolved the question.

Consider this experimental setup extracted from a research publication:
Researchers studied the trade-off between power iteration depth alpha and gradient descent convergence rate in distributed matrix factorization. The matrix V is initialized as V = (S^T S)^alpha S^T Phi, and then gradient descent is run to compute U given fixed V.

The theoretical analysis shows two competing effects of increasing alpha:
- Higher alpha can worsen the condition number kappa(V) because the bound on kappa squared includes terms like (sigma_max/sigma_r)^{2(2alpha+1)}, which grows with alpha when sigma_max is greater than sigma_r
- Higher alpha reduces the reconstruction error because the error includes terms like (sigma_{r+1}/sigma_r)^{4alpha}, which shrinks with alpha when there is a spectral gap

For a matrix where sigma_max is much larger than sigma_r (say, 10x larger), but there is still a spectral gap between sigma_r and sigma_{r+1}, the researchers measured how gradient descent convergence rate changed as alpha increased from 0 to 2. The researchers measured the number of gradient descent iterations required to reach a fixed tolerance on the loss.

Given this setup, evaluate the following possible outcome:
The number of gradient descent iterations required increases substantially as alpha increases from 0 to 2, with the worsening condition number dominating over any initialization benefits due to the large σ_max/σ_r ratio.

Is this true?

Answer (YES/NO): YES